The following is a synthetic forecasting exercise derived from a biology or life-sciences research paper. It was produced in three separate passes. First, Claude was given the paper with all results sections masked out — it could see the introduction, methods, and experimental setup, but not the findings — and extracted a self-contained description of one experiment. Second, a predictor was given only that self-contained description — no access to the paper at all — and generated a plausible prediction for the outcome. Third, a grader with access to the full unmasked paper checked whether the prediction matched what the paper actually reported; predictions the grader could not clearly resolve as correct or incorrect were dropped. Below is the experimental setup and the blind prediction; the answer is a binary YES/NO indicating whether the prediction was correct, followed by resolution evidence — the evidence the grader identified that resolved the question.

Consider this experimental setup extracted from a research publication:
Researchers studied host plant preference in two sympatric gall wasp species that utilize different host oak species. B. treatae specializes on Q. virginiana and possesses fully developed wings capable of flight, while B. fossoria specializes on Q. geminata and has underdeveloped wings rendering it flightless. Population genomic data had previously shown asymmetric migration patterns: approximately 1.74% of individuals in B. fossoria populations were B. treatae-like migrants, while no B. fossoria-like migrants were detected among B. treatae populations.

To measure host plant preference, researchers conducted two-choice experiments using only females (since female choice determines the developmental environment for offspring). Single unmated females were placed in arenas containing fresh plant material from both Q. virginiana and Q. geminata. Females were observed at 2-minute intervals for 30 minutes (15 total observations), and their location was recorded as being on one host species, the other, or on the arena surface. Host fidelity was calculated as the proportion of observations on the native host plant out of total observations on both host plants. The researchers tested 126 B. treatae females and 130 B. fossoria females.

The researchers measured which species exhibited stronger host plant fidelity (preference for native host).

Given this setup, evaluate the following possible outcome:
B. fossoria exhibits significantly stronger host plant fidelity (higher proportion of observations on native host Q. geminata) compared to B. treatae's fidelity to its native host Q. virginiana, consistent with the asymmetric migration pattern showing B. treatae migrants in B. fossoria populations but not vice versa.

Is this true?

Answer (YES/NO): NO